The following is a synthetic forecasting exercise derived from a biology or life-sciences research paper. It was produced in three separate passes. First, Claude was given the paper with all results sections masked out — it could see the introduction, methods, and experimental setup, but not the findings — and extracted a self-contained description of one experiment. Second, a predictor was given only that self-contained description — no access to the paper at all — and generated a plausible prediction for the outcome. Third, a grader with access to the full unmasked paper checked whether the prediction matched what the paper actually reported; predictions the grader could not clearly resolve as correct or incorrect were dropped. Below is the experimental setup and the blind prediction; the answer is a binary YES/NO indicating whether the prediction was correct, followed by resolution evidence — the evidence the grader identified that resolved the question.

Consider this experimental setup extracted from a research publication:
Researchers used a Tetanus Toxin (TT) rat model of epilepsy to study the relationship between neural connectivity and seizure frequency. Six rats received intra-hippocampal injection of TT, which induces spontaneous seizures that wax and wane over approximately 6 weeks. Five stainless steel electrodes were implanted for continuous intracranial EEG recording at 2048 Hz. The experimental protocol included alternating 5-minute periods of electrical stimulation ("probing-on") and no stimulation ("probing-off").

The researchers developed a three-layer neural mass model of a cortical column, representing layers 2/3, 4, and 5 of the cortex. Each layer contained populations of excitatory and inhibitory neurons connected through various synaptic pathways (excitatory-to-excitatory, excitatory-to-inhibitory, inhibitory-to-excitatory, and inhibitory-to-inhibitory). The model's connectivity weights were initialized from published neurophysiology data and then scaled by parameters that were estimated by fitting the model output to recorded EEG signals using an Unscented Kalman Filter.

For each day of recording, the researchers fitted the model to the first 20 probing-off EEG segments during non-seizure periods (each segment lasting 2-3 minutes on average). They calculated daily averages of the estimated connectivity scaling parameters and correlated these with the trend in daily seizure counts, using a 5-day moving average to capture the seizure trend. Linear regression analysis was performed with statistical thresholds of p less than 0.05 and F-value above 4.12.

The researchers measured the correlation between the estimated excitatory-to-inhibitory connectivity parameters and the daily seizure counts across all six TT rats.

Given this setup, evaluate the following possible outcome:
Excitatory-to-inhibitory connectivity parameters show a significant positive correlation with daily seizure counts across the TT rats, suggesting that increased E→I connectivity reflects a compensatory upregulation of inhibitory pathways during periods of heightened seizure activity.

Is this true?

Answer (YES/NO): NO